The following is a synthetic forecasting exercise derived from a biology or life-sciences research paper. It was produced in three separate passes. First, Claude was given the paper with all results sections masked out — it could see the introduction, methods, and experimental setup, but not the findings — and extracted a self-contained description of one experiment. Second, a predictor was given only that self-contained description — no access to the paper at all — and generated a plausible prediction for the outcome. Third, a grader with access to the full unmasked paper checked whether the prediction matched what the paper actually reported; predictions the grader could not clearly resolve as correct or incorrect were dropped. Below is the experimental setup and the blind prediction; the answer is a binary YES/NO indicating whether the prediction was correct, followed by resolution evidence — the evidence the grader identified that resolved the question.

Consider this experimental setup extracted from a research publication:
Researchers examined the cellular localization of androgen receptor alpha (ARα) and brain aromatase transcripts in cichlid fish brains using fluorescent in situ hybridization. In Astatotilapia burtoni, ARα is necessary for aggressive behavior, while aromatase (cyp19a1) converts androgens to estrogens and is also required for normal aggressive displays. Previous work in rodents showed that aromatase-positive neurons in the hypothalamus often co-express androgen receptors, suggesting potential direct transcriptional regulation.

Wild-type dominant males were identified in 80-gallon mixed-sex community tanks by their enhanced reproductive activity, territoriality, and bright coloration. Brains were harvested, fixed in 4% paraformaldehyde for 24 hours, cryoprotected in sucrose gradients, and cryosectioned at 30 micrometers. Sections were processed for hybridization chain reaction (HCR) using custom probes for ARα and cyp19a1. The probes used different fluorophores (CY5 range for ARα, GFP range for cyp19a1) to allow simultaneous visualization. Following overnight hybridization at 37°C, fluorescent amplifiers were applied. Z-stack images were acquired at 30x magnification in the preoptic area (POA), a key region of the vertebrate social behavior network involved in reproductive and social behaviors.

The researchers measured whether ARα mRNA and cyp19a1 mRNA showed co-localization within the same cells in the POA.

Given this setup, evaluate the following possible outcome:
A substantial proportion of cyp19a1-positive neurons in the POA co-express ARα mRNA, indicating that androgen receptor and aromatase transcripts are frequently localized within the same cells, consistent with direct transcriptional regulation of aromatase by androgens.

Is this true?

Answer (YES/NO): NO